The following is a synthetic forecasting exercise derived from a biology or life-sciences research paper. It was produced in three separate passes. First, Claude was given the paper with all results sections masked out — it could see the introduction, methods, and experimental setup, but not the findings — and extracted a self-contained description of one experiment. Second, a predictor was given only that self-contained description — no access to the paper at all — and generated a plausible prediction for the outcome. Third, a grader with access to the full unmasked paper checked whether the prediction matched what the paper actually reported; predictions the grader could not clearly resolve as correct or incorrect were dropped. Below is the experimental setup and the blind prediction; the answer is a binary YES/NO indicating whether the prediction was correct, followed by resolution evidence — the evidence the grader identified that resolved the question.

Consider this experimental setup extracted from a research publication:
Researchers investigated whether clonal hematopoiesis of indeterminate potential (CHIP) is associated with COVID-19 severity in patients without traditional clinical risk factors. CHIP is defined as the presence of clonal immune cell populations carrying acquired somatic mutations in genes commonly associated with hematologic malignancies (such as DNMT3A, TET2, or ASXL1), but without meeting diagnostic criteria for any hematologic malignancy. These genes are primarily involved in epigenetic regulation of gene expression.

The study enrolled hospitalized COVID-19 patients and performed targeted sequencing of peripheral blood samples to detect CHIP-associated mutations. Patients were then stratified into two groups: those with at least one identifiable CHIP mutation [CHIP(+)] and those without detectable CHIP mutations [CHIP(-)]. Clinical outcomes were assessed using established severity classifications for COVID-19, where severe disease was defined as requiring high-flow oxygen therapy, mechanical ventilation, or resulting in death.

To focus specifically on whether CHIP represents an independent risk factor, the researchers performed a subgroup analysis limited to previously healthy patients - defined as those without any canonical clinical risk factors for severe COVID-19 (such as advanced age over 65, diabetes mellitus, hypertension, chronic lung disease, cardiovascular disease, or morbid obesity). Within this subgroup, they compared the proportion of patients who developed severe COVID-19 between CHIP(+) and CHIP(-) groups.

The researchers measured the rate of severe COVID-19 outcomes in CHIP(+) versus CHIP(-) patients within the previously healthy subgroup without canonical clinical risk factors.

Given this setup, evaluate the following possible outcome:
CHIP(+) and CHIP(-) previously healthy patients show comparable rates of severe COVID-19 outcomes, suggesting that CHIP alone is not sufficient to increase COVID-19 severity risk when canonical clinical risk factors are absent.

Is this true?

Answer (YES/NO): NO